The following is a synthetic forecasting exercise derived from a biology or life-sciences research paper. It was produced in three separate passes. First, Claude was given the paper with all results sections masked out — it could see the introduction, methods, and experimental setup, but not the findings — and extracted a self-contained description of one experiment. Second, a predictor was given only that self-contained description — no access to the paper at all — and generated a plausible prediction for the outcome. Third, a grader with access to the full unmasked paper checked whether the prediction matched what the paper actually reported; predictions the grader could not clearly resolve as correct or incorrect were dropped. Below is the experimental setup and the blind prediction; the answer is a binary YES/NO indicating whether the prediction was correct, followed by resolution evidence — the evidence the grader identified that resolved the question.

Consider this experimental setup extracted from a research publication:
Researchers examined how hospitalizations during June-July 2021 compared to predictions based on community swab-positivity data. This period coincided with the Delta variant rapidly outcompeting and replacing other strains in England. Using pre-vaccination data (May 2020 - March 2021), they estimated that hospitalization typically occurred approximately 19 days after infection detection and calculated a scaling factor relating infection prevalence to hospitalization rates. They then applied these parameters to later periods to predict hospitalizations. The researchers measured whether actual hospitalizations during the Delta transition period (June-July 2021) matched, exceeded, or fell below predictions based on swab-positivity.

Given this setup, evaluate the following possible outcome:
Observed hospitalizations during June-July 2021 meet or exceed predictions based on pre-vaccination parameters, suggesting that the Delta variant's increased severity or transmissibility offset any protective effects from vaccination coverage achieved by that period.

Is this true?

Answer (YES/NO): YES